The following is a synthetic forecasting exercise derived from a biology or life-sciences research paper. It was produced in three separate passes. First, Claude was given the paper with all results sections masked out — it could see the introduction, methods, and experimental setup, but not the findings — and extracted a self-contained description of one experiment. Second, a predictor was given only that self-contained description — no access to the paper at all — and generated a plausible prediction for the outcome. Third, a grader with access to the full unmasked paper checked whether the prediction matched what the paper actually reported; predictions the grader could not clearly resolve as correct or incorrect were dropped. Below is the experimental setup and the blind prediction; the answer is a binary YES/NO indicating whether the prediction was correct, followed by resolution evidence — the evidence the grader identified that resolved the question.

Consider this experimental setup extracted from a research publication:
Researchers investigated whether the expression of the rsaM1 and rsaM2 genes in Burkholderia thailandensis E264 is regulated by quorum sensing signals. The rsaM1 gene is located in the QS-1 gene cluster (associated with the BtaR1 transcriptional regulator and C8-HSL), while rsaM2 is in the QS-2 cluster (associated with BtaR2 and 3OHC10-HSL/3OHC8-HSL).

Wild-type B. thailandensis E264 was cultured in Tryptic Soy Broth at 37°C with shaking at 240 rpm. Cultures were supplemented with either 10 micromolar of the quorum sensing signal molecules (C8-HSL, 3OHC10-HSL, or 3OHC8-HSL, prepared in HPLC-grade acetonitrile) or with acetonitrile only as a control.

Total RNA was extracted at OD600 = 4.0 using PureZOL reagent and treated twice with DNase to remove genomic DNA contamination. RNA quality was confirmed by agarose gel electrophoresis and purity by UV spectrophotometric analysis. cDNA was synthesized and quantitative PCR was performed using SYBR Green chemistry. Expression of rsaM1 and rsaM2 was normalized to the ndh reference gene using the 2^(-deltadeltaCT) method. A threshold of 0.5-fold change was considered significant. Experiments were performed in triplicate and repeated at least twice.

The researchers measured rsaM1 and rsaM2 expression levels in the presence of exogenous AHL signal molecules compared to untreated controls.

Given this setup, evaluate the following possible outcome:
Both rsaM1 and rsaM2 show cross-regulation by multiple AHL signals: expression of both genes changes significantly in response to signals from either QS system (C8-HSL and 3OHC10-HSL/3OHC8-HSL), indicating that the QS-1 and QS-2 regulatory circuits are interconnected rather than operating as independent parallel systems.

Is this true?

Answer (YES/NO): NO